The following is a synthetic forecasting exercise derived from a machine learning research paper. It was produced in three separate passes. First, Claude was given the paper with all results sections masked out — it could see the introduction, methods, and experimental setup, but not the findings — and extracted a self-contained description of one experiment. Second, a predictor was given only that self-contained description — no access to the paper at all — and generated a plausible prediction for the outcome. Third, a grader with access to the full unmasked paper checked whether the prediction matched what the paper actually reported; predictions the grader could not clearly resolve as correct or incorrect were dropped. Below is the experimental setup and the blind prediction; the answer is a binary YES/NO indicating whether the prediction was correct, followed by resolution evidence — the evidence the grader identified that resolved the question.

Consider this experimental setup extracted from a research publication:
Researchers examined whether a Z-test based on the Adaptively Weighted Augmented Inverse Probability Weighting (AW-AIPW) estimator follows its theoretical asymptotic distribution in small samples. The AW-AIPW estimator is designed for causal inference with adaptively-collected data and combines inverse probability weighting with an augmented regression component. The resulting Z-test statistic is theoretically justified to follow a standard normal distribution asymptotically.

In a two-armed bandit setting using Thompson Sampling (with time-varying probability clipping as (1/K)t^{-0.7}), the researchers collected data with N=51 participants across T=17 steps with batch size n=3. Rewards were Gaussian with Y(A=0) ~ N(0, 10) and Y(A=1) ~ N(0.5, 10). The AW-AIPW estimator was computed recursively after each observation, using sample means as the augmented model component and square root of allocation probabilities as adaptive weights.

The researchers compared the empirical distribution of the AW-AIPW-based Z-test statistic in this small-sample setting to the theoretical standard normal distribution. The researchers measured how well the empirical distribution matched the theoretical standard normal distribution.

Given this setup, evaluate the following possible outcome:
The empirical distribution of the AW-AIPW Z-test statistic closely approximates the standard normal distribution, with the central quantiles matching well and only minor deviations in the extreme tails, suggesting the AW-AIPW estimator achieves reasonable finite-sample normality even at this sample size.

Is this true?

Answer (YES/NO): NO